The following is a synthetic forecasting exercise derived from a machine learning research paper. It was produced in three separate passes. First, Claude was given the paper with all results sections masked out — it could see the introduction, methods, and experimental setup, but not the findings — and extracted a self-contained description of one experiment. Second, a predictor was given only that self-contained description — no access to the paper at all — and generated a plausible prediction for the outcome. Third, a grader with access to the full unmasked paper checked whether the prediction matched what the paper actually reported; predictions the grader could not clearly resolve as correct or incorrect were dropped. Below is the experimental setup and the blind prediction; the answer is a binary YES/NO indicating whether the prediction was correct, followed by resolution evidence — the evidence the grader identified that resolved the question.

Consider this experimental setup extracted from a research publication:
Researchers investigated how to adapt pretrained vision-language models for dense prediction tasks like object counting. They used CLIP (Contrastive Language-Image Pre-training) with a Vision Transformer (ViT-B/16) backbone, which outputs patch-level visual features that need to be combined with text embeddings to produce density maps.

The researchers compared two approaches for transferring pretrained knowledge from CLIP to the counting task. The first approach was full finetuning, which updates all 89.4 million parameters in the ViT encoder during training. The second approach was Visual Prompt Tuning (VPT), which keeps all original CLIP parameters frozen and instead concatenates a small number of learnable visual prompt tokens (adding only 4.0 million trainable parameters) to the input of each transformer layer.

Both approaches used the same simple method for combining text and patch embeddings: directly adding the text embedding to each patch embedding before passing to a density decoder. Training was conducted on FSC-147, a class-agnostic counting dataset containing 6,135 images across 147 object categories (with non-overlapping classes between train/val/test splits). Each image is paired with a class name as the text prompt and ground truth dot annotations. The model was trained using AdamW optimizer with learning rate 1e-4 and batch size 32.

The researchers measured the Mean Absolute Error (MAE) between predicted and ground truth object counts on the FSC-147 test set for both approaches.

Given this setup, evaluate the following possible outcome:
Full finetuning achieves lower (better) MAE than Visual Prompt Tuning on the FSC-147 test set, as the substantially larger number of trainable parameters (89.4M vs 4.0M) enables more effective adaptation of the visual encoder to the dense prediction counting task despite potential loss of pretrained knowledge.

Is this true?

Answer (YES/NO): NO